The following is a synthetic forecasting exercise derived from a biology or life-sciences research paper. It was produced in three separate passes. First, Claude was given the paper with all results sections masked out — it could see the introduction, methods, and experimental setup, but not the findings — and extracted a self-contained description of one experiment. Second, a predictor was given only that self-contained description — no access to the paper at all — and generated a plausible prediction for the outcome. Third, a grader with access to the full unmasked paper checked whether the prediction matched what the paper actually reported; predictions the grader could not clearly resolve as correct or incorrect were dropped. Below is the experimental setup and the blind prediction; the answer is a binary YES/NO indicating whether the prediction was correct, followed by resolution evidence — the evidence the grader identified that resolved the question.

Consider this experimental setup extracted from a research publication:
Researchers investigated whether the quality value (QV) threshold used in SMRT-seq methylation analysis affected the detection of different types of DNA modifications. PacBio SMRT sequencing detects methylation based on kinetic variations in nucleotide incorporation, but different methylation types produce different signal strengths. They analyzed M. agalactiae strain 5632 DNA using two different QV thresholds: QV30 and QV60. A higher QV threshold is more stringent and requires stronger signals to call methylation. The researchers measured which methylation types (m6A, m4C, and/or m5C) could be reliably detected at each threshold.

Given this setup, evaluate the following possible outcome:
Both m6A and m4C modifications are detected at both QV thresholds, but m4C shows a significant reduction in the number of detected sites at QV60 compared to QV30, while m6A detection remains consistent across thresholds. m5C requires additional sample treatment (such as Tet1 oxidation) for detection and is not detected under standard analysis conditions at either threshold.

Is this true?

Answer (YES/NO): NO